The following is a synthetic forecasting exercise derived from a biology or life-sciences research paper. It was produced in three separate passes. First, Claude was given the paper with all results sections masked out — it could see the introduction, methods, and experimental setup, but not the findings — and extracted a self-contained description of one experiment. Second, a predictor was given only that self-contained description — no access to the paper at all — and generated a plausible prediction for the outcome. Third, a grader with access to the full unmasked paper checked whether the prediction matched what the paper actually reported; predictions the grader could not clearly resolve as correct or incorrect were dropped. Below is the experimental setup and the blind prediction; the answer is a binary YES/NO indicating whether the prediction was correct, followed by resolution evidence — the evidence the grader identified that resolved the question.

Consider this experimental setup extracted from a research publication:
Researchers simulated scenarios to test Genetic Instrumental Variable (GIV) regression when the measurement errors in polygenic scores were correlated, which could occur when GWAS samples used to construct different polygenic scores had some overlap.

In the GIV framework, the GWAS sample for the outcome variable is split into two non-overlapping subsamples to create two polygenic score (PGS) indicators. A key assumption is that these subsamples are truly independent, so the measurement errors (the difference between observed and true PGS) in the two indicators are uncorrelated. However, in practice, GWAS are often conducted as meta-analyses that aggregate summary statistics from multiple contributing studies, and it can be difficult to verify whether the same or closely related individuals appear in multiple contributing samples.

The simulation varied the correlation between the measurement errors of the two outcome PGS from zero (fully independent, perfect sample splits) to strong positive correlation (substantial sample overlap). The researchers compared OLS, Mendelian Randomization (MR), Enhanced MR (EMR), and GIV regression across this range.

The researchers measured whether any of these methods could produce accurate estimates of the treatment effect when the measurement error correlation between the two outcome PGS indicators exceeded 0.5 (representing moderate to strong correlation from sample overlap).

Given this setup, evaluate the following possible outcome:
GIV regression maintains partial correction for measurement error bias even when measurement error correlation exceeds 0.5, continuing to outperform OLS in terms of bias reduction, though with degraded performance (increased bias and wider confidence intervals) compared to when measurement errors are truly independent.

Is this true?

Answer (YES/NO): NO